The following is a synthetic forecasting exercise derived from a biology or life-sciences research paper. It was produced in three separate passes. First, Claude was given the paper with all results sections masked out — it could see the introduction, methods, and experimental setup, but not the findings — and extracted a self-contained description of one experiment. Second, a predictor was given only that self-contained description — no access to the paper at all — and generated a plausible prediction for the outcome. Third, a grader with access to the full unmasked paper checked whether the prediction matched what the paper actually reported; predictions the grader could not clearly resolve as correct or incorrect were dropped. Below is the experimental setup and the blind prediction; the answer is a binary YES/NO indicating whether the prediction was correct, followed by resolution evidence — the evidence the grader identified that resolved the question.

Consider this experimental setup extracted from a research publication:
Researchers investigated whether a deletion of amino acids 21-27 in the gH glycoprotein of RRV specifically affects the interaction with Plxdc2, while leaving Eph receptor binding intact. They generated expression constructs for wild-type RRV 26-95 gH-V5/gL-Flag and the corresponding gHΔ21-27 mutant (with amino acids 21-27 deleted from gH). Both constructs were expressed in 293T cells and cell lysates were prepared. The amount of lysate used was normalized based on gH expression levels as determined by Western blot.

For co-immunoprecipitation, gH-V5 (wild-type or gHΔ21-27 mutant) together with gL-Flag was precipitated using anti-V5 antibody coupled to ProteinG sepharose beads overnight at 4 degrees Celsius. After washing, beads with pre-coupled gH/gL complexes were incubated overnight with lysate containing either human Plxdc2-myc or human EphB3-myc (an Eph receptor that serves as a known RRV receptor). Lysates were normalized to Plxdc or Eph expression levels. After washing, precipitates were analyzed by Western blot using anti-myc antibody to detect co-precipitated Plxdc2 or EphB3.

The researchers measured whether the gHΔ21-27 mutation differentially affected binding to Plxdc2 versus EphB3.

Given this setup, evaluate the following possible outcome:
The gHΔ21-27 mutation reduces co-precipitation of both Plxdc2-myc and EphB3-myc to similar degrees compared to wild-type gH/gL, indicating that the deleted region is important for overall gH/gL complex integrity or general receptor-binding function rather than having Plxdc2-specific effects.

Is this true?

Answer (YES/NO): NO